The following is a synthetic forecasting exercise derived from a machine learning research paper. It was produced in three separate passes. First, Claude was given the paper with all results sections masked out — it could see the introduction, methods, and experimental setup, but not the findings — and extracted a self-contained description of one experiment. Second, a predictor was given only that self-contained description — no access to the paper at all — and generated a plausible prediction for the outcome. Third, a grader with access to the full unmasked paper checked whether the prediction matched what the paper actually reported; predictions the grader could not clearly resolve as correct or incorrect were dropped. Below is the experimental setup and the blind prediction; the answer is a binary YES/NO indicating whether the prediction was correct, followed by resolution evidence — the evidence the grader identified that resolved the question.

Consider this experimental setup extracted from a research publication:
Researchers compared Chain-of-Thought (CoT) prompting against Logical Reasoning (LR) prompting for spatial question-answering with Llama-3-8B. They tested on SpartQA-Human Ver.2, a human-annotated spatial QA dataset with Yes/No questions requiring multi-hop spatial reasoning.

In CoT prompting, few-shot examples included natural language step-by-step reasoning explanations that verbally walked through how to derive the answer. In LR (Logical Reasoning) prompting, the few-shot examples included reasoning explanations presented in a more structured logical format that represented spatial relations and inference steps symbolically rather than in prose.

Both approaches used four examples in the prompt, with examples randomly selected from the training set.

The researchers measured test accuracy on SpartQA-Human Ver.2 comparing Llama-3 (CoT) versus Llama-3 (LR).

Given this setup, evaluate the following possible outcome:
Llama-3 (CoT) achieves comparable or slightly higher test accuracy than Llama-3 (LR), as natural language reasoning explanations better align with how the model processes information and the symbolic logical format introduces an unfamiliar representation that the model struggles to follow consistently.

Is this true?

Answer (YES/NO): NO